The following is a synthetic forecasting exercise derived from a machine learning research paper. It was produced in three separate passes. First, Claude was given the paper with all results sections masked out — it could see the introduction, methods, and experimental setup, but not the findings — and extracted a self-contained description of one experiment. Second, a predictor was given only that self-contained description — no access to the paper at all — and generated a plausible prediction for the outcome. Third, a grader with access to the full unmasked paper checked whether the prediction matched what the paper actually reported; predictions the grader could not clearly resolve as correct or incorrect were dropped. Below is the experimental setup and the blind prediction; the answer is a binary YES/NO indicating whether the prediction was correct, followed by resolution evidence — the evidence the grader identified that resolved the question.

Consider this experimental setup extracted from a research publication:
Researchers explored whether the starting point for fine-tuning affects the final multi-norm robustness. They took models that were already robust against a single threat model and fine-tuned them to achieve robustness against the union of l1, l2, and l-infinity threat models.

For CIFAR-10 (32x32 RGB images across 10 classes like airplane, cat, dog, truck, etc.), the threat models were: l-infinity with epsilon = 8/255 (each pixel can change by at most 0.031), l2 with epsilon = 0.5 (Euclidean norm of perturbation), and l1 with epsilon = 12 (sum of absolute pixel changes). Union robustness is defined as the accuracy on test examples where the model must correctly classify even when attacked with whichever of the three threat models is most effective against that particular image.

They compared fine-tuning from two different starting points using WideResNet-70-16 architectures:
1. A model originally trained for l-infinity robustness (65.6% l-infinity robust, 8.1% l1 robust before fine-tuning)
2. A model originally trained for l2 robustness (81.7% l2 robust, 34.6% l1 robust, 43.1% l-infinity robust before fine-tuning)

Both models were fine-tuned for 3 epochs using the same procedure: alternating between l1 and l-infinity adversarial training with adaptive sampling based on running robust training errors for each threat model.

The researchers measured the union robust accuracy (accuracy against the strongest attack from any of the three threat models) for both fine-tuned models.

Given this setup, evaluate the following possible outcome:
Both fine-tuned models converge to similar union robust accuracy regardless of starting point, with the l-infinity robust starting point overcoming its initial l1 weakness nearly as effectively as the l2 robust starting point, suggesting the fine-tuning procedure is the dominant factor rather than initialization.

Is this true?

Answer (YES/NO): YES